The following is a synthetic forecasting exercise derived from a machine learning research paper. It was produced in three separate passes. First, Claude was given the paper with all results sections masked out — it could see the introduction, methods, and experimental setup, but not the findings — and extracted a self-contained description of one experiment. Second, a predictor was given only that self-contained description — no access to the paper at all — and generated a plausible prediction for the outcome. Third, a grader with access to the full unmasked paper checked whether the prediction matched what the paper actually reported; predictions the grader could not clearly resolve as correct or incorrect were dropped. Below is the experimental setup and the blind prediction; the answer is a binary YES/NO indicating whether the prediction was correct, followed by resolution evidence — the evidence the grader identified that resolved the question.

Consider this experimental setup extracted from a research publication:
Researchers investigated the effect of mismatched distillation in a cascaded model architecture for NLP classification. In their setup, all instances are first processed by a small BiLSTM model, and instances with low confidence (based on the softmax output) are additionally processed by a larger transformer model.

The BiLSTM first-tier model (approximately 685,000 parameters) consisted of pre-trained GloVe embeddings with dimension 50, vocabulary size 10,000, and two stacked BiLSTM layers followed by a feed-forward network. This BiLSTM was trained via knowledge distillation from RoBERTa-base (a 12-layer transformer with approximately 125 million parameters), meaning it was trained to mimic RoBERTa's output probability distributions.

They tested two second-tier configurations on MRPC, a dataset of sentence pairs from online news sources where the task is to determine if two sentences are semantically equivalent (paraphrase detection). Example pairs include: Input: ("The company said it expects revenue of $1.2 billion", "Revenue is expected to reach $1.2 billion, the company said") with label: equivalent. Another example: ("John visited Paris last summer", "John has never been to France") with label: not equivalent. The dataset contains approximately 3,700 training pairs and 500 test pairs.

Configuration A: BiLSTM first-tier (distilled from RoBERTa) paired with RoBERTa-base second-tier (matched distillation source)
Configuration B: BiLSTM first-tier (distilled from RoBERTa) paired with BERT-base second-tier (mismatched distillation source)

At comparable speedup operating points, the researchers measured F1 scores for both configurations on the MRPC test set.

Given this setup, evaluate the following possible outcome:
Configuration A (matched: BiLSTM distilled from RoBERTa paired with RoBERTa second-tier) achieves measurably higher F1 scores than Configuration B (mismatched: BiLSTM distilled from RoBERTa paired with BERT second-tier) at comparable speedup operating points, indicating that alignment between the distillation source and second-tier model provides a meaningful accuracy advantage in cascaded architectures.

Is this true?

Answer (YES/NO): NO